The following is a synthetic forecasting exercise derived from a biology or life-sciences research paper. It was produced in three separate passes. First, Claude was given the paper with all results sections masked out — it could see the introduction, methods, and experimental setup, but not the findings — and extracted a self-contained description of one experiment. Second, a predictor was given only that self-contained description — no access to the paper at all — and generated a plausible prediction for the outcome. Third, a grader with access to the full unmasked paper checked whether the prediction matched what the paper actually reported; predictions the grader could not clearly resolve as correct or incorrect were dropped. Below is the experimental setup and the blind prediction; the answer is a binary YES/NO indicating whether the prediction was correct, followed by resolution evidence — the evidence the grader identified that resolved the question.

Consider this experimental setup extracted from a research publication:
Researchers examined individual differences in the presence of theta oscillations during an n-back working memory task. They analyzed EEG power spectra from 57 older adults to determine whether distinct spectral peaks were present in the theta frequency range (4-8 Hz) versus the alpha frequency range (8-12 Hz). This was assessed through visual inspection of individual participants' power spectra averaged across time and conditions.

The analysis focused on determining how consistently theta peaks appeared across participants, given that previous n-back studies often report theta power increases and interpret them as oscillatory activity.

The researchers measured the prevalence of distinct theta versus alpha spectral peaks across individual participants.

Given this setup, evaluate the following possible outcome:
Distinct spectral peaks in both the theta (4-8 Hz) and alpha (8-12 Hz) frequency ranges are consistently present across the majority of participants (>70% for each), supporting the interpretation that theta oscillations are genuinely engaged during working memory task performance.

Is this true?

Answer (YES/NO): NO